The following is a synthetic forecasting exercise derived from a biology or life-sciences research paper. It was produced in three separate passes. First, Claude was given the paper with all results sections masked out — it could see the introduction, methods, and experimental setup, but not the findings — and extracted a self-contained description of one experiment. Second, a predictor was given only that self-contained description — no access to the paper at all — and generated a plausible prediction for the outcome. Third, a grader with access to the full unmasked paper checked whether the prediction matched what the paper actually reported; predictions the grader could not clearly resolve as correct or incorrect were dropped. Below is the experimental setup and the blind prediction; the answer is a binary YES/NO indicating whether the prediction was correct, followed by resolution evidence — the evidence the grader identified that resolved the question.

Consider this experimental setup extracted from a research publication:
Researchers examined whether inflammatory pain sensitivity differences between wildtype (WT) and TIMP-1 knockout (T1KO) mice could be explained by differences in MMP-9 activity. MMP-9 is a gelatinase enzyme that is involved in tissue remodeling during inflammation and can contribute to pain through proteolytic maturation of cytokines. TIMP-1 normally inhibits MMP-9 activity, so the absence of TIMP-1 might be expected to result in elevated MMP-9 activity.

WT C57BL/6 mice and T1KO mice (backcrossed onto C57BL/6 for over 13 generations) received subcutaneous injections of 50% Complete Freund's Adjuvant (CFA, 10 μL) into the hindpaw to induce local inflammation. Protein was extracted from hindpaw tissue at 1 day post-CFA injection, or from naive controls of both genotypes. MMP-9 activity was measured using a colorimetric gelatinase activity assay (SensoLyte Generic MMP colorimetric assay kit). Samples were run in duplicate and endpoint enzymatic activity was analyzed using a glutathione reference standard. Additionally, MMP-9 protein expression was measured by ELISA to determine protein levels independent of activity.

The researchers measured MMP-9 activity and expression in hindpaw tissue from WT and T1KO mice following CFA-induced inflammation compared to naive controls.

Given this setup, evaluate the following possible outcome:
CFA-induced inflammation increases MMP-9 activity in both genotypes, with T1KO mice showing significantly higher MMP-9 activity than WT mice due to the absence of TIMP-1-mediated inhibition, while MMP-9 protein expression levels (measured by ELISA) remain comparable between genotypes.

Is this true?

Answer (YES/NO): NO